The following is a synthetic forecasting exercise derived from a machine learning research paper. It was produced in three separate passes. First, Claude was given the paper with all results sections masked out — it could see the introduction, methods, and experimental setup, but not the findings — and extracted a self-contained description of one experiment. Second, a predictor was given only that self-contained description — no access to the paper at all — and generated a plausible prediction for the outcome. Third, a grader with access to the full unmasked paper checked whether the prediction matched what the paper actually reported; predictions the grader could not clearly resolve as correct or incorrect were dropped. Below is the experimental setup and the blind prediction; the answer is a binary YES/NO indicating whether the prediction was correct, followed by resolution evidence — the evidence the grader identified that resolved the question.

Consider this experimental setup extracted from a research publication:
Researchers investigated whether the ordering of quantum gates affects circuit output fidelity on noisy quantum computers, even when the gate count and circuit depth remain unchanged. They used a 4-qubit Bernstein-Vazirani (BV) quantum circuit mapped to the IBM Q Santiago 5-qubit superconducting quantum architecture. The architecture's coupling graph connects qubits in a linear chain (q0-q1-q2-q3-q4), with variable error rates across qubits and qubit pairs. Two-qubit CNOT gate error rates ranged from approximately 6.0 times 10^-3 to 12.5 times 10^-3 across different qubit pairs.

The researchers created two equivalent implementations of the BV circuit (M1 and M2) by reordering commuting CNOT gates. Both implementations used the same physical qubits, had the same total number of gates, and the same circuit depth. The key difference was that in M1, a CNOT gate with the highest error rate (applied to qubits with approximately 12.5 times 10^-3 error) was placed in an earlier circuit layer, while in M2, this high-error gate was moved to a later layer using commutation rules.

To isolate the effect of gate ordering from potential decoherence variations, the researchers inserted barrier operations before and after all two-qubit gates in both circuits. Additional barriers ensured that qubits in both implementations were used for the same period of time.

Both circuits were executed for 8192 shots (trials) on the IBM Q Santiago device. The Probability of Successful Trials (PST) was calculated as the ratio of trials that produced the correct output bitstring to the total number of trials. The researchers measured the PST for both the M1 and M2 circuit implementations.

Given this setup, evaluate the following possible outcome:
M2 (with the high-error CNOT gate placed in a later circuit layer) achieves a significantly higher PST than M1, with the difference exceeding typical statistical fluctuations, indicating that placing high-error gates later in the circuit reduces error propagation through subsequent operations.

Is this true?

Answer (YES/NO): YES